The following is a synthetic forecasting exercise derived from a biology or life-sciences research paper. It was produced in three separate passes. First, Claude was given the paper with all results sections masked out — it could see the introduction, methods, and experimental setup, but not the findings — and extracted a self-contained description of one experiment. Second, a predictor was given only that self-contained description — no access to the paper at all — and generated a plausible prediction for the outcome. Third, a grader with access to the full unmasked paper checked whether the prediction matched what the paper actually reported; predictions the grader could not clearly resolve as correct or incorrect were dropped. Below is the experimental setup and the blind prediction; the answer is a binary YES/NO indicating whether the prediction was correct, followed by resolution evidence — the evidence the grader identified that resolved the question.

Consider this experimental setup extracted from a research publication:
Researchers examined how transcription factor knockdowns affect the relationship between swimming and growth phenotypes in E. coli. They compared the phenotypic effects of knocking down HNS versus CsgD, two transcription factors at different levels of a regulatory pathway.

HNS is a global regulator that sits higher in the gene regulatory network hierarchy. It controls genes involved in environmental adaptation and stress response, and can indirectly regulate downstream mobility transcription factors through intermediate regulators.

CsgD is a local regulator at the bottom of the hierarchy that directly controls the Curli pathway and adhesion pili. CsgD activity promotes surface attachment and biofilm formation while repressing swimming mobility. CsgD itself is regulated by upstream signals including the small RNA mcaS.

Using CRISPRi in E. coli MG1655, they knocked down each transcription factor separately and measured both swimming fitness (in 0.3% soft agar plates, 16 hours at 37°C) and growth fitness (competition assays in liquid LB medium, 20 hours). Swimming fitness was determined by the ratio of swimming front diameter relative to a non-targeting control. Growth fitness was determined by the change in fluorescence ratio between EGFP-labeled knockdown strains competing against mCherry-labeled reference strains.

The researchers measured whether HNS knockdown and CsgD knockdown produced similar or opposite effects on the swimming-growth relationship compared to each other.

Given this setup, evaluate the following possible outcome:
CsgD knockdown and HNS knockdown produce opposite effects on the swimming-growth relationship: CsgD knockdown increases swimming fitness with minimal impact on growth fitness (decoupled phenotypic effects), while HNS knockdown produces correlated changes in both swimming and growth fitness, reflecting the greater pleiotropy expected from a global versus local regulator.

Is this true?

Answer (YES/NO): NO